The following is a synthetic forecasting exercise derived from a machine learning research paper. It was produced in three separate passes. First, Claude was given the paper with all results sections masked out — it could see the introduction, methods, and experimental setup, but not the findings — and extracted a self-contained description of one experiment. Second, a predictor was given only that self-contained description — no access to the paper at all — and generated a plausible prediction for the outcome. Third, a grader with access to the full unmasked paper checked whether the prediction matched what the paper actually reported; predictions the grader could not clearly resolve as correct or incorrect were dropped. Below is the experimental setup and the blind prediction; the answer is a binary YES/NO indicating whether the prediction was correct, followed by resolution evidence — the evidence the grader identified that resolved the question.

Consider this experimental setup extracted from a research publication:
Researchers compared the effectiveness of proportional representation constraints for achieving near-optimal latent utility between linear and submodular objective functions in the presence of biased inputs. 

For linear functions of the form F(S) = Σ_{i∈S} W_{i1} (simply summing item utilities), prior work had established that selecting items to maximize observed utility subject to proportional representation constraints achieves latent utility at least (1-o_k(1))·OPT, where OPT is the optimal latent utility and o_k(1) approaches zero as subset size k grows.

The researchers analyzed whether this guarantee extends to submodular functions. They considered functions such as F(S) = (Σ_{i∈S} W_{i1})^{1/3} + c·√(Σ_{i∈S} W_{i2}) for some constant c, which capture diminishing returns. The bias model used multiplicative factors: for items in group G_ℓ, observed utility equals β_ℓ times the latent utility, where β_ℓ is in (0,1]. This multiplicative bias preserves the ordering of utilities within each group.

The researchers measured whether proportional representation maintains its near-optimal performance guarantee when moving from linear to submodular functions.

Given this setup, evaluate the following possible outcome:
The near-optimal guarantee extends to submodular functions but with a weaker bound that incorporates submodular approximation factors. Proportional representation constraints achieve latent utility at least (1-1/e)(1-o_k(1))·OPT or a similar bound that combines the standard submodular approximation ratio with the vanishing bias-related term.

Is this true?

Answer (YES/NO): NO